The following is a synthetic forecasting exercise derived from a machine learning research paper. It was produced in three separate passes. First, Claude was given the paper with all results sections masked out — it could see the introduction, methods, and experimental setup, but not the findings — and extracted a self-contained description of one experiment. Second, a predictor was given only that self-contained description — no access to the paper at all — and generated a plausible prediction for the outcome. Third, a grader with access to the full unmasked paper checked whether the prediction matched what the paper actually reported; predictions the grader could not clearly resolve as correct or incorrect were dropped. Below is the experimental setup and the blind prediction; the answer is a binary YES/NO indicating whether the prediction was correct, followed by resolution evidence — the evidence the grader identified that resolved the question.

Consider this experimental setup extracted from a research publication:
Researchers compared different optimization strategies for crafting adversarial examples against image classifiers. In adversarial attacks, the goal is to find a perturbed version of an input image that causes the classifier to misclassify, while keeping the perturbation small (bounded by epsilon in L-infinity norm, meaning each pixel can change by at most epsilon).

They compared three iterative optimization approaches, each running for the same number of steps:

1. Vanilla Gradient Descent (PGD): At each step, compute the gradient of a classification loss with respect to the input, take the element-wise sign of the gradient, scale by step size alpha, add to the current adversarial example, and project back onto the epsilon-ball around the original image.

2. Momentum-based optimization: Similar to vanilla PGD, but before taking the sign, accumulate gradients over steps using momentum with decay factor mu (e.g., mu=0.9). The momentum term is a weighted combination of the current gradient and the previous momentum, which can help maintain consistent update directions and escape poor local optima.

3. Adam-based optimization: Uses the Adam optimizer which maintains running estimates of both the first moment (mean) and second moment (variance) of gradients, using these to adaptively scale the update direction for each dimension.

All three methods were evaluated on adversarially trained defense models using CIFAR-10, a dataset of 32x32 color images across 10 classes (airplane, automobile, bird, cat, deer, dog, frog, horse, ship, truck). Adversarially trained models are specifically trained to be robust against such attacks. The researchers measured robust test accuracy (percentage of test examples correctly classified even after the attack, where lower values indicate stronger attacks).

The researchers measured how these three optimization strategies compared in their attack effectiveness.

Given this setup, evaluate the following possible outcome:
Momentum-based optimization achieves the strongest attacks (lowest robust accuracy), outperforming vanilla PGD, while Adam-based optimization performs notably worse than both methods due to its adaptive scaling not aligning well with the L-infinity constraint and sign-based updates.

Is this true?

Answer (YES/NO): NO